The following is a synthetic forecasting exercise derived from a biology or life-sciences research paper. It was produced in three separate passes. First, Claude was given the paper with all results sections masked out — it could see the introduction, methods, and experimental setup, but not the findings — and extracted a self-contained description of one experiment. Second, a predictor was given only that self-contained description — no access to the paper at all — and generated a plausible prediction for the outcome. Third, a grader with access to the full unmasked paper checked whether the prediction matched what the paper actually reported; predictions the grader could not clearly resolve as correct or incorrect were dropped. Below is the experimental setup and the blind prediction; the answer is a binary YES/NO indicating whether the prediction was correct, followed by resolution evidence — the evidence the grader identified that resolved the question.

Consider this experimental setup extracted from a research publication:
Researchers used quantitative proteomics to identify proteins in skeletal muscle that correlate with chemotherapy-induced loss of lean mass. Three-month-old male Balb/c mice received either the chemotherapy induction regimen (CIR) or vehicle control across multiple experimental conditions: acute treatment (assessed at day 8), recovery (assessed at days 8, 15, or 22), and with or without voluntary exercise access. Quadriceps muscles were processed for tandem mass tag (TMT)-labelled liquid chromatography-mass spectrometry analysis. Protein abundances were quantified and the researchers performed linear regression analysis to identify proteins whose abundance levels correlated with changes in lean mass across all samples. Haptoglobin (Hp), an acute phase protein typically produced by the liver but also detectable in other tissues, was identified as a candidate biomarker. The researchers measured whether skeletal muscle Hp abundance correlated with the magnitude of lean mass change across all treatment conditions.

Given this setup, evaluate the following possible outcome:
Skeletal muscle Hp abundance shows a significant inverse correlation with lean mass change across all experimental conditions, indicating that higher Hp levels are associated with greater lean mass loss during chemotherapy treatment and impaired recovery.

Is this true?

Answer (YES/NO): NO